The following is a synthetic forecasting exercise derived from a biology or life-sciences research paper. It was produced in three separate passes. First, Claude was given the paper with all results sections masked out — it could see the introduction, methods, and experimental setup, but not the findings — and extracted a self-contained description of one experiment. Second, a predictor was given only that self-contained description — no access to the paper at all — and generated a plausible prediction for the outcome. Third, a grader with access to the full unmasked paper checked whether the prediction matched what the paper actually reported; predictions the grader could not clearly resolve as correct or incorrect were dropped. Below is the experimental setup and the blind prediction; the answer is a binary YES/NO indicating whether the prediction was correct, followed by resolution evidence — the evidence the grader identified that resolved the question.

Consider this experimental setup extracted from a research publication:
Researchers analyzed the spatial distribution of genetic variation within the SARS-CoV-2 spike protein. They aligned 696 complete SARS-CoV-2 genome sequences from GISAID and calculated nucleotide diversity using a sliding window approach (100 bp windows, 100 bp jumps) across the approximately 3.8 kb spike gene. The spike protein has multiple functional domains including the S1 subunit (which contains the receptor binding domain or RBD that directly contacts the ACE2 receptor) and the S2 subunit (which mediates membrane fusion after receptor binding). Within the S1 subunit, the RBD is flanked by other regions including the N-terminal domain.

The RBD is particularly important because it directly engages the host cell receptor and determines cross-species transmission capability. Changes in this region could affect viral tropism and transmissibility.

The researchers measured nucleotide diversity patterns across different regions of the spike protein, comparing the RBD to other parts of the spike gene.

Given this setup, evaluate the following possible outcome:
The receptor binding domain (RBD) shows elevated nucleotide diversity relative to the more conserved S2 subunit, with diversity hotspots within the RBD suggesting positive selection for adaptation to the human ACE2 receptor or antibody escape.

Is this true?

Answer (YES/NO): NO